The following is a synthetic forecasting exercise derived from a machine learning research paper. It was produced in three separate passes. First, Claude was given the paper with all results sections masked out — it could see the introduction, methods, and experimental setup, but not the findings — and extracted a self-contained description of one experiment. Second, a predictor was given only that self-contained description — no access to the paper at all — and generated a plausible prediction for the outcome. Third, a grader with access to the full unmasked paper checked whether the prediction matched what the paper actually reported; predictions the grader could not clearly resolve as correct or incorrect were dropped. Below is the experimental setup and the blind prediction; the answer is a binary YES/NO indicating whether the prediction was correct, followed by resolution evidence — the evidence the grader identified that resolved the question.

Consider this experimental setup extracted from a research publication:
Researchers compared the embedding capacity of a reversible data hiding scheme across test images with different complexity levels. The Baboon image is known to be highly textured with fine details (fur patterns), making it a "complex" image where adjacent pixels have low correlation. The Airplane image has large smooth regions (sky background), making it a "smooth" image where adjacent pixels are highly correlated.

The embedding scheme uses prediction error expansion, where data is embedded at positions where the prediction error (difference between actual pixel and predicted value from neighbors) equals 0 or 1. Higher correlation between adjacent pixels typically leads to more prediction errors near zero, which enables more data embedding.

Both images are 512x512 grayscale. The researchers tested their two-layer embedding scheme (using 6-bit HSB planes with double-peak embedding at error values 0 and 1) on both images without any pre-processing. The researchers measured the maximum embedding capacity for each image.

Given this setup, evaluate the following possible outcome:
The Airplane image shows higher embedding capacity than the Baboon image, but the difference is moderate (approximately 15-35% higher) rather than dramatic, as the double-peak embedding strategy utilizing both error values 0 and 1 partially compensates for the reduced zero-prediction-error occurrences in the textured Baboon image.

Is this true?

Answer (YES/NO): NO